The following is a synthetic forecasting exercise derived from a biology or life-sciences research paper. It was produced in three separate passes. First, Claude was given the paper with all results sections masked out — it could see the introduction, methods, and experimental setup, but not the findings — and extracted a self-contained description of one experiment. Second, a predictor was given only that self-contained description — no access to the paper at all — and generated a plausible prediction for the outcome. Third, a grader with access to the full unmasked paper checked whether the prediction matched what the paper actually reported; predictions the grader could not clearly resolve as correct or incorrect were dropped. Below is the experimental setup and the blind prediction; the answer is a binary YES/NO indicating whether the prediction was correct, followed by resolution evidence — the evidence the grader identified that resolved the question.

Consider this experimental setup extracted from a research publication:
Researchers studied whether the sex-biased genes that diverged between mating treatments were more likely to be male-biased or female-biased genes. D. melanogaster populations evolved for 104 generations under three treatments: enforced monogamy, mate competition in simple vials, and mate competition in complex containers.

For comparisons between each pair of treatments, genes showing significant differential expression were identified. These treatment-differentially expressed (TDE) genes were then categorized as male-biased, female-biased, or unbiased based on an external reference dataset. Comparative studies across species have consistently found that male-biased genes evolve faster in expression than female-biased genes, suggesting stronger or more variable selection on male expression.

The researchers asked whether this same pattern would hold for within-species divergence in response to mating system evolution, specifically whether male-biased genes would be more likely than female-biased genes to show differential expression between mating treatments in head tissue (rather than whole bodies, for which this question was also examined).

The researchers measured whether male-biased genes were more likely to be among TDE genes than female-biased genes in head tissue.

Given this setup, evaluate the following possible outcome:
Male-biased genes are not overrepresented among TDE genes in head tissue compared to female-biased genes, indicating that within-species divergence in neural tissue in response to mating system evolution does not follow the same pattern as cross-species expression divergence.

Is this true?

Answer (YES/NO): NO